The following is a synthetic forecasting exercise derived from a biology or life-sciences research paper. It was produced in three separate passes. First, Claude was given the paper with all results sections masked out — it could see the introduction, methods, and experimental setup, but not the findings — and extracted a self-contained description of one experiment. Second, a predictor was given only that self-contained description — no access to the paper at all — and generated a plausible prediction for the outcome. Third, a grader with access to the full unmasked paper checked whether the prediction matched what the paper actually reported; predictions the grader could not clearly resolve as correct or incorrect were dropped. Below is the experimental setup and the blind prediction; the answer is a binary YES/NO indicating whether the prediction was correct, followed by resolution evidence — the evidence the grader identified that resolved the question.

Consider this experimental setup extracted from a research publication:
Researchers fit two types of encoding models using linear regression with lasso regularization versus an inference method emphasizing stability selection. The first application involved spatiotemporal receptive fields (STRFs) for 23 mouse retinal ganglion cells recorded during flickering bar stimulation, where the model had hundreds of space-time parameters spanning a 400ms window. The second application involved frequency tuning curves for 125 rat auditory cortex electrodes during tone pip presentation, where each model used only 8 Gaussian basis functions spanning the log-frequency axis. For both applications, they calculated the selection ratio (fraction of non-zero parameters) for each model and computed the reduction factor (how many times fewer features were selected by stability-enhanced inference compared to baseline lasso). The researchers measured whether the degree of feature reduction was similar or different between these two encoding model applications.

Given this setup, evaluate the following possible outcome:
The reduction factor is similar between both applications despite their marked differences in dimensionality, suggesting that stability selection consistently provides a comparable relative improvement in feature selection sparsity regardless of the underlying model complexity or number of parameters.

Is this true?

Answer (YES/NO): NO